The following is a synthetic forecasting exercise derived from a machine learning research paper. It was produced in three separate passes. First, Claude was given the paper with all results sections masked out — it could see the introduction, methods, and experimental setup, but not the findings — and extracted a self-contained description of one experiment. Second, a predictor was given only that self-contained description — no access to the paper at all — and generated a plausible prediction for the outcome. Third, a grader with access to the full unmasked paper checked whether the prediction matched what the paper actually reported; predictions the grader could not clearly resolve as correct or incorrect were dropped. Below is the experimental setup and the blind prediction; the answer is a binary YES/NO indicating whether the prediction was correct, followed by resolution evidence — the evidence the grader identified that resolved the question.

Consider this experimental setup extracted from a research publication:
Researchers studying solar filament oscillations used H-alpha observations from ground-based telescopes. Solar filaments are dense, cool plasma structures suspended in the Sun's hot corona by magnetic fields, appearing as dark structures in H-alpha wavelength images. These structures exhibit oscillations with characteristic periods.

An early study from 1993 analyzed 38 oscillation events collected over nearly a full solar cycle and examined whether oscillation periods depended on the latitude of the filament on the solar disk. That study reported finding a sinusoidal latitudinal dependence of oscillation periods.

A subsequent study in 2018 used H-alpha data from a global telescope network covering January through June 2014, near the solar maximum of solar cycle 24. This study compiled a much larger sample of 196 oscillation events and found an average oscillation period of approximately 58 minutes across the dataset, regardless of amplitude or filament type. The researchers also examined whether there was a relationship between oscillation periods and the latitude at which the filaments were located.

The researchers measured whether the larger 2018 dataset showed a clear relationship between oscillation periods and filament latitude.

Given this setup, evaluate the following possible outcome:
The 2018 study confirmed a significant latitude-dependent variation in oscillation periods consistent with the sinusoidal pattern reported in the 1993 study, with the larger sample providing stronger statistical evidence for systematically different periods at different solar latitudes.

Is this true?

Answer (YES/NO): NO